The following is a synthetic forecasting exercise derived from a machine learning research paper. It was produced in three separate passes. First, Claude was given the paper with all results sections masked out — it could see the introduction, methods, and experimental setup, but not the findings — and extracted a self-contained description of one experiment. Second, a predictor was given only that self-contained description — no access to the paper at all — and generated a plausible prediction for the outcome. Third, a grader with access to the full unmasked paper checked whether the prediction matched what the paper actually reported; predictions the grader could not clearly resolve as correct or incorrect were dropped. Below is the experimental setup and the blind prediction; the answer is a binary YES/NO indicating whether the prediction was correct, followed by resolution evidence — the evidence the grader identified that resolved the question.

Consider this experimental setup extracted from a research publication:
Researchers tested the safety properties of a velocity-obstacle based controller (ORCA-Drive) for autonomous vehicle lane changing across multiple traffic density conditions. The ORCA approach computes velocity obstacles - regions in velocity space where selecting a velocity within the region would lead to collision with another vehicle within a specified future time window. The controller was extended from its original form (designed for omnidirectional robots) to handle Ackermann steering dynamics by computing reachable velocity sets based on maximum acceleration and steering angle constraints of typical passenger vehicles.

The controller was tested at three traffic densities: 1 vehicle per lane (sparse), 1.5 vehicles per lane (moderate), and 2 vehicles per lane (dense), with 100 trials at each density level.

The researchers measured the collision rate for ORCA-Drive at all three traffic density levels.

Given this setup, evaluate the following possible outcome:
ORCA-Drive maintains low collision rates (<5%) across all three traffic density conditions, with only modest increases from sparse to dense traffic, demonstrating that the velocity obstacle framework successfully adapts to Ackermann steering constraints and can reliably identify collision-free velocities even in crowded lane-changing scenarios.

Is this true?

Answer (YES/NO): NO